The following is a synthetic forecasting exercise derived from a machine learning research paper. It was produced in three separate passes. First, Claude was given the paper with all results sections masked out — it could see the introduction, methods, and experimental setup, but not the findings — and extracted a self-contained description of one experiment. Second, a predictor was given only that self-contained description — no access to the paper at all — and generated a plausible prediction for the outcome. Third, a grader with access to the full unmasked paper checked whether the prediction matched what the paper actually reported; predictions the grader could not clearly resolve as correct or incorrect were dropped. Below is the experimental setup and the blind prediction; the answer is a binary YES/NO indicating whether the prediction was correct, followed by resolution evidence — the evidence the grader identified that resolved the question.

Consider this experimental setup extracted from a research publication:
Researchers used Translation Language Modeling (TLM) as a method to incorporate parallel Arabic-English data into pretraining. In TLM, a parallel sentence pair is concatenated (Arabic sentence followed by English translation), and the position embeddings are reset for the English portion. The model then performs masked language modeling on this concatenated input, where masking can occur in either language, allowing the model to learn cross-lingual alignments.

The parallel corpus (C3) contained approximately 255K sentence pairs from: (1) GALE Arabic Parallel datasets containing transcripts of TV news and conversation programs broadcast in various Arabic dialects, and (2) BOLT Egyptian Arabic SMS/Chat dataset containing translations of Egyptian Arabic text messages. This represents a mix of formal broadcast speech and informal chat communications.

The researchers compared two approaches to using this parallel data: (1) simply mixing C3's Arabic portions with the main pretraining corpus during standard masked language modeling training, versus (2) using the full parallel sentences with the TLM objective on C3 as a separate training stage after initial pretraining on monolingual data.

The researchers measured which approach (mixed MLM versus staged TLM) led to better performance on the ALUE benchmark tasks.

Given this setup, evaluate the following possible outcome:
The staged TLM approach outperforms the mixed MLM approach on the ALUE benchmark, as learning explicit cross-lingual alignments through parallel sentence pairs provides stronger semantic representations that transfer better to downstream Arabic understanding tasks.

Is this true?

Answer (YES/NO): YES